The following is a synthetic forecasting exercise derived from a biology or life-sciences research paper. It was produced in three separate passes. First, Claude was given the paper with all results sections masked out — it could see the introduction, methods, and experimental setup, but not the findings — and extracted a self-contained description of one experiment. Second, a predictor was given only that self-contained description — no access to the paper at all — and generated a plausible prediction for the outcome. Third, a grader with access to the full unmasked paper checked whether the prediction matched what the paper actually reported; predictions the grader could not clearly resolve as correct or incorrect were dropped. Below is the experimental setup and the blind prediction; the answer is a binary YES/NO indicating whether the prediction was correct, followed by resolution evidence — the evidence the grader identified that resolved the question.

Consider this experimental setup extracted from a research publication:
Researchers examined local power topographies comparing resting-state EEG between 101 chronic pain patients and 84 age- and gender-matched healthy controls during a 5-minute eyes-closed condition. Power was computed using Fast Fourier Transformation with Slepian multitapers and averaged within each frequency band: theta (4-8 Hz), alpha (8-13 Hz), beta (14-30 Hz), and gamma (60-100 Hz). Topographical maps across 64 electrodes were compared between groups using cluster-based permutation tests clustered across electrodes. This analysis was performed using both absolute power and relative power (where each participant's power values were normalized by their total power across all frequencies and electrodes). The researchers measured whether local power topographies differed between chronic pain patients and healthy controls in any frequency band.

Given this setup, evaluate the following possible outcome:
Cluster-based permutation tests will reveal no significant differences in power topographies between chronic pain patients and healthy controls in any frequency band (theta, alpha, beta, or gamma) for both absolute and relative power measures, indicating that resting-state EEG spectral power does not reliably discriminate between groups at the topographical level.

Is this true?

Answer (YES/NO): YES